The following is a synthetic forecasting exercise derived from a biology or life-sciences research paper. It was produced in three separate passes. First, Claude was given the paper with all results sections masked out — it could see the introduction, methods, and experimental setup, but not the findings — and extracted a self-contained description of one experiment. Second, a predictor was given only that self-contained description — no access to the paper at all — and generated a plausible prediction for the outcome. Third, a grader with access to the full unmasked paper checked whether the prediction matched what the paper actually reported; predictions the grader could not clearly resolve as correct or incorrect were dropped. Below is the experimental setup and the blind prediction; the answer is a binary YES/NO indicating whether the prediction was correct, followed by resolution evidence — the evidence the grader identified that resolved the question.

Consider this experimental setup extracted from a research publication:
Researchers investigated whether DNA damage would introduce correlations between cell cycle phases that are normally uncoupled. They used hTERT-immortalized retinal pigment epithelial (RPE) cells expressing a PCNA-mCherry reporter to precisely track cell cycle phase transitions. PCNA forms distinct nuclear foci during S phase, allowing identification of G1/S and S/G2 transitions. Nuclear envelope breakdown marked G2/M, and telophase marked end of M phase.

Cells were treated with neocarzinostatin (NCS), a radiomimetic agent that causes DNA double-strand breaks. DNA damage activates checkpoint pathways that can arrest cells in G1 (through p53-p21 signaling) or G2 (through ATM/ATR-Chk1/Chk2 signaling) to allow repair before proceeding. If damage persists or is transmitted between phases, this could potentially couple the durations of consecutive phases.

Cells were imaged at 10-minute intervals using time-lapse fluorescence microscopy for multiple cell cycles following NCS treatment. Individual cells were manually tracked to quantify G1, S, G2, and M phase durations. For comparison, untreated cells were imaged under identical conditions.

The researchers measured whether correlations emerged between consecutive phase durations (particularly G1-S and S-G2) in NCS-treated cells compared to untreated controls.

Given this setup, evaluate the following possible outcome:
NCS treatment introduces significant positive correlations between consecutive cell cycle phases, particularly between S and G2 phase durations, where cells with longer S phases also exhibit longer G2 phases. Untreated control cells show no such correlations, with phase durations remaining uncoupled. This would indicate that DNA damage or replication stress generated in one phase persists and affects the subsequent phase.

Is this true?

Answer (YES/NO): NO